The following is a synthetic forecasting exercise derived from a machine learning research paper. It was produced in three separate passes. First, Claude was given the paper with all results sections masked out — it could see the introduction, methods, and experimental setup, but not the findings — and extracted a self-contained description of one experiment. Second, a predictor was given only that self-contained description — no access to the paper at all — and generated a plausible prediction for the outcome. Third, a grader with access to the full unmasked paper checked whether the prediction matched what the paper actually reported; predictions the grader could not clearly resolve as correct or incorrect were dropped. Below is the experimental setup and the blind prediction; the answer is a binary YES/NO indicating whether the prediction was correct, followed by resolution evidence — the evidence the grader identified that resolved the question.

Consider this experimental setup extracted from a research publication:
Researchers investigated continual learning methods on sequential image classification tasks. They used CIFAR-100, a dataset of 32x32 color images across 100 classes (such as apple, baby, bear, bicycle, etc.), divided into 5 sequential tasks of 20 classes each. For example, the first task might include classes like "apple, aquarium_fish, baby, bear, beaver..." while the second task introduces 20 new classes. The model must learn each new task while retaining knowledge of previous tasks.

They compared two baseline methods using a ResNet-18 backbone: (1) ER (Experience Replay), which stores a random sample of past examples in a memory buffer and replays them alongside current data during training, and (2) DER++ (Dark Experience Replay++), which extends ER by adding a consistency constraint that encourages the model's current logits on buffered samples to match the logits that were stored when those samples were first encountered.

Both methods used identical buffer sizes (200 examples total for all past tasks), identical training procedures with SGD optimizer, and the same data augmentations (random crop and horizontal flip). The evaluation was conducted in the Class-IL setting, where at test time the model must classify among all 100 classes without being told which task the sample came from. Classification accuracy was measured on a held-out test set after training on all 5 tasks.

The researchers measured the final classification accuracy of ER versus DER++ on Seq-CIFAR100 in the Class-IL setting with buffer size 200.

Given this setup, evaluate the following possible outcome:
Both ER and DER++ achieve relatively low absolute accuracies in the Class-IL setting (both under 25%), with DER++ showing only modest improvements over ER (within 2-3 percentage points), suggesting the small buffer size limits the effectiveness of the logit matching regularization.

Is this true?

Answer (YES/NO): NO